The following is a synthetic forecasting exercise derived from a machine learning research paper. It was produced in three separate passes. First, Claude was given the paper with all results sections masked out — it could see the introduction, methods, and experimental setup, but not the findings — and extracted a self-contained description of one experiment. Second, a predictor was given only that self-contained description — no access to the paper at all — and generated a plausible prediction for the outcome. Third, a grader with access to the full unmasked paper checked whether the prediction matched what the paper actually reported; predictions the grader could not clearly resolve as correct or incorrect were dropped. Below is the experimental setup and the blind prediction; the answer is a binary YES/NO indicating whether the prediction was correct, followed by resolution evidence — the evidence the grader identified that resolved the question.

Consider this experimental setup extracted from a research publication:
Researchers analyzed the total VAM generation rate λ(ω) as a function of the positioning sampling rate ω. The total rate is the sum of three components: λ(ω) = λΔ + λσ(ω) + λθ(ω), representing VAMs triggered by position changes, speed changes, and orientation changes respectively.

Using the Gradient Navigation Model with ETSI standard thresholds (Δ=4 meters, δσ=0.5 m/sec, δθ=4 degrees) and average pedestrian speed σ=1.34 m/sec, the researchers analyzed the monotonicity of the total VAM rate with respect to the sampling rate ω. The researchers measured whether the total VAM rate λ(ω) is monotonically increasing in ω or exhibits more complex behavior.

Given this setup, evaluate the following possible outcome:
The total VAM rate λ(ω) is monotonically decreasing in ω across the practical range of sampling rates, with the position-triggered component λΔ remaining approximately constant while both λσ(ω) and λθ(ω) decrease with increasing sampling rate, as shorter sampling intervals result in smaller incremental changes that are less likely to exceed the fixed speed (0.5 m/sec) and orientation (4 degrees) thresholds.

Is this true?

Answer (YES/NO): NO